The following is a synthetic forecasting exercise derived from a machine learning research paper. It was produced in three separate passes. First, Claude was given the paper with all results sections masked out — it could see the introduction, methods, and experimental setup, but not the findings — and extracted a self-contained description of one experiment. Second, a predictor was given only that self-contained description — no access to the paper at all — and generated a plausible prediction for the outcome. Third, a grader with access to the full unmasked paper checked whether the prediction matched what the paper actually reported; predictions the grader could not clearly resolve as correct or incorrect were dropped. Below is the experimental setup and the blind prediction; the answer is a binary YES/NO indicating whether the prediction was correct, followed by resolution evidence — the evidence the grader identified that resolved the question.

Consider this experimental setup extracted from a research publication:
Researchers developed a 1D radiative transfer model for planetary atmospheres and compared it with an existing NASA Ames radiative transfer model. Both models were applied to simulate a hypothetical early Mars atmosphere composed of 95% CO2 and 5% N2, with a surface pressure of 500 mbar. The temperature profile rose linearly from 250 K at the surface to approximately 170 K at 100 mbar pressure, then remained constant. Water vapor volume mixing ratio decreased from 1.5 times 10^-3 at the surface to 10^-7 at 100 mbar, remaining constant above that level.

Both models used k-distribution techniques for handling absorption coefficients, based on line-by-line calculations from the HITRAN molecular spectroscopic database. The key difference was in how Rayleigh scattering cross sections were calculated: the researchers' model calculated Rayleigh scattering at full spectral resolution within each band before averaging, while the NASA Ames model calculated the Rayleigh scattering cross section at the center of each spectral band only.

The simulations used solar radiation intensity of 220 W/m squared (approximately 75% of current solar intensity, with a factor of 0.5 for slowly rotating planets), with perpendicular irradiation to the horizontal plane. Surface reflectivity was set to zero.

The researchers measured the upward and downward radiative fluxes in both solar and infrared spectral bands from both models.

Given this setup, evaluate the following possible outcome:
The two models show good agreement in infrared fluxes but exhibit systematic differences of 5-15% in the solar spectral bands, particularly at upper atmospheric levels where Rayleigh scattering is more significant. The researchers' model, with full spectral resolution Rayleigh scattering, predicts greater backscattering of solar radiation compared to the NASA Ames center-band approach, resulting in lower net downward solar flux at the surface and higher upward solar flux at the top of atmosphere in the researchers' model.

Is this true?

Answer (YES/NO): NO